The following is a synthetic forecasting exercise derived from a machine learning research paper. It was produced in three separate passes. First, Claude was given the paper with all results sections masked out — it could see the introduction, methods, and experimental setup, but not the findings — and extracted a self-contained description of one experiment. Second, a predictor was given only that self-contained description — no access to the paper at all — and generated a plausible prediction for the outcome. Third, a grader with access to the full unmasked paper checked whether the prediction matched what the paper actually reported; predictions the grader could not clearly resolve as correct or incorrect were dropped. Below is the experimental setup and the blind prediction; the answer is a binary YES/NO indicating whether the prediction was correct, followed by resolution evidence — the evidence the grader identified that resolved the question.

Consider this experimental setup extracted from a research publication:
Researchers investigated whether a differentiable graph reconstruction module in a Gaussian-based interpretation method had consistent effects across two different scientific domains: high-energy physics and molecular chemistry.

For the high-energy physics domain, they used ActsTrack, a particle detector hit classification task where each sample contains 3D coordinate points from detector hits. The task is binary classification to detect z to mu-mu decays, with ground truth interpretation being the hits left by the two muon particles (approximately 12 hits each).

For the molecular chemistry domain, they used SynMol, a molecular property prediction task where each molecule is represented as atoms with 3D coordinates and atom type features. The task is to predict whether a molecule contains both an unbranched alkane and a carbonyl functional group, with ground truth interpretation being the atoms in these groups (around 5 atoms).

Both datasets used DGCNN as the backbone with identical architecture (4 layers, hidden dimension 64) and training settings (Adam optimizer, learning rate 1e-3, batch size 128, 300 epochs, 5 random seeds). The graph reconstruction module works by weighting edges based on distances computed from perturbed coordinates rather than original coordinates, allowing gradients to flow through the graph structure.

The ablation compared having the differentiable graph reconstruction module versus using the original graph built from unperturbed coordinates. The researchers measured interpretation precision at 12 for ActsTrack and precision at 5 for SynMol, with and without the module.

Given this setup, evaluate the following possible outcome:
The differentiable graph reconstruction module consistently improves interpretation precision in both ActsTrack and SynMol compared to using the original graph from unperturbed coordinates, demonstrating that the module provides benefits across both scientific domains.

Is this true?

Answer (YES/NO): NO